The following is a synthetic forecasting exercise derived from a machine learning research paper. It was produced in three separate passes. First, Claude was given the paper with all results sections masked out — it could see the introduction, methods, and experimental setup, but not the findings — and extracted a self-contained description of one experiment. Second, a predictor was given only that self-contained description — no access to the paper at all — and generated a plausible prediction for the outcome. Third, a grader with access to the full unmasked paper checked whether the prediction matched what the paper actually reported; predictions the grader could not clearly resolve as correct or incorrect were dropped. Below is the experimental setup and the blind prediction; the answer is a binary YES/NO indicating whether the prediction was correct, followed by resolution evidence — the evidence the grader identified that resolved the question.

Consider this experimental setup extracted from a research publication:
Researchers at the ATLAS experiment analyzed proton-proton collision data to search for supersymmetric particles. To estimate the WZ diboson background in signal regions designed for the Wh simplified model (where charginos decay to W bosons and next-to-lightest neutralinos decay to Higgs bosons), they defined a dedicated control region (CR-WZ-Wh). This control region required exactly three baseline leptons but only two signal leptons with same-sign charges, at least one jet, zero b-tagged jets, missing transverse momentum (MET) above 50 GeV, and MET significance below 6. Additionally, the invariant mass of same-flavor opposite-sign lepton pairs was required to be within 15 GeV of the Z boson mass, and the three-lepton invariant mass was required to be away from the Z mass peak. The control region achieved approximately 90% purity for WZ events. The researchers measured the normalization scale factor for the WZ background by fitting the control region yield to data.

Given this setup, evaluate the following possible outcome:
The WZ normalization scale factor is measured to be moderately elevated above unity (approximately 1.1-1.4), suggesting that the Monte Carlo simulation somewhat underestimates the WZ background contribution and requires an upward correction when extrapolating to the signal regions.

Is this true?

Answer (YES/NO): NO